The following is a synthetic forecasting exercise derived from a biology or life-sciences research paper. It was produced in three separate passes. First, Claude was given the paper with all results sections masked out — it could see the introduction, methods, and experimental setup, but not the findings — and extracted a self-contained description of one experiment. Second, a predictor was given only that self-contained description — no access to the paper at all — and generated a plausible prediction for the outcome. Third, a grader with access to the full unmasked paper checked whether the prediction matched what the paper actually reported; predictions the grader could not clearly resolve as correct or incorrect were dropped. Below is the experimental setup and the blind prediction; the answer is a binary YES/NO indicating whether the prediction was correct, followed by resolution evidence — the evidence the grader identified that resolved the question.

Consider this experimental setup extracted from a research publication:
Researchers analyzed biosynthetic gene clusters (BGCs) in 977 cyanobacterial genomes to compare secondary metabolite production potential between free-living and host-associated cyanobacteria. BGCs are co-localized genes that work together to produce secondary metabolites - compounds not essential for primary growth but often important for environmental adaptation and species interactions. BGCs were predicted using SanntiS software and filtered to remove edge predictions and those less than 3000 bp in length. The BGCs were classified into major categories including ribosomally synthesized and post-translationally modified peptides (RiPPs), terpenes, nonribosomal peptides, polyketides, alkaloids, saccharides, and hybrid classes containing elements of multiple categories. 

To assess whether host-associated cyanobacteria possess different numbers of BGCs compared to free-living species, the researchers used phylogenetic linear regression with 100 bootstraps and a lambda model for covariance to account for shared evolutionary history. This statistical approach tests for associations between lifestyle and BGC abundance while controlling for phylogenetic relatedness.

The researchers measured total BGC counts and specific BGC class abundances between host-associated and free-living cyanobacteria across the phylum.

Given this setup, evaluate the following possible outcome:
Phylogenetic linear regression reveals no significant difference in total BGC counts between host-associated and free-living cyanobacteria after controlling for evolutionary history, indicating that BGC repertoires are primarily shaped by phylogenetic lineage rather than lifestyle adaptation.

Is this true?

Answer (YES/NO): NO